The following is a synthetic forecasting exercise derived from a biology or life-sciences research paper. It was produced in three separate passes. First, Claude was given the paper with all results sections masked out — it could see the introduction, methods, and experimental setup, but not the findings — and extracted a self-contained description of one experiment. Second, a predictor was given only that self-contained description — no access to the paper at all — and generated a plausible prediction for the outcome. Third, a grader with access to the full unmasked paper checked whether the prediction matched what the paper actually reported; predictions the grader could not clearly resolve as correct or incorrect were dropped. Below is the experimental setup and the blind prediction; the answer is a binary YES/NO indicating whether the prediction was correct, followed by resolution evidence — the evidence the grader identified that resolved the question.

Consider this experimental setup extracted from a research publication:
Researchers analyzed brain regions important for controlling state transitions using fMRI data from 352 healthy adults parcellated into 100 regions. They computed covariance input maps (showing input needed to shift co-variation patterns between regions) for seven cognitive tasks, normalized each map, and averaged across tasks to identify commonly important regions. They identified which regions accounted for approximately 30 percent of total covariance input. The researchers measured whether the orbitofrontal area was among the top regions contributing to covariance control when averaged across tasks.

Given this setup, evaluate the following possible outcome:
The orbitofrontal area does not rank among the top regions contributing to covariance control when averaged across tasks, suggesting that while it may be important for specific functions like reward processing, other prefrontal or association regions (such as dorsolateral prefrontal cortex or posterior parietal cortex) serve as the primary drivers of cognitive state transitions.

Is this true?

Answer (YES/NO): NO